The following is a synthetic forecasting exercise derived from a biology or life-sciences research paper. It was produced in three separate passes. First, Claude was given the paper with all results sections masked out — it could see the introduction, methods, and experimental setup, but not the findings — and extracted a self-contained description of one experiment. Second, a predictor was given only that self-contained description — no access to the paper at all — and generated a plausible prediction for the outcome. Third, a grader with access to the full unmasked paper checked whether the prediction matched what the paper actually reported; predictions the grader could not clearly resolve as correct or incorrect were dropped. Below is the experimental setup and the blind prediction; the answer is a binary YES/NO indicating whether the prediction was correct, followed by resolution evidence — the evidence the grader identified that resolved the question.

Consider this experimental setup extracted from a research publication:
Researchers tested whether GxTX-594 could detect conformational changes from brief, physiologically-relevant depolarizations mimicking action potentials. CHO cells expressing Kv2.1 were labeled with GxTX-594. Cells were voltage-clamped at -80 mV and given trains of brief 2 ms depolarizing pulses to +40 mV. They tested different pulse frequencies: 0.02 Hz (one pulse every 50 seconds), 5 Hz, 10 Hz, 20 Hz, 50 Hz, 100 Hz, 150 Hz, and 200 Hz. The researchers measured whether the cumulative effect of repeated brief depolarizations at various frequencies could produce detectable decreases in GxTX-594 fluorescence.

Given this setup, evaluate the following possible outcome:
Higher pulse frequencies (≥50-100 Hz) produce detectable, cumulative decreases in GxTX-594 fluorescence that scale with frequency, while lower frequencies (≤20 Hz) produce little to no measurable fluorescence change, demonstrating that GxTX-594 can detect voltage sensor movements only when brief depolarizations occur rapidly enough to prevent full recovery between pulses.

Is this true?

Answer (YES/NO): YES